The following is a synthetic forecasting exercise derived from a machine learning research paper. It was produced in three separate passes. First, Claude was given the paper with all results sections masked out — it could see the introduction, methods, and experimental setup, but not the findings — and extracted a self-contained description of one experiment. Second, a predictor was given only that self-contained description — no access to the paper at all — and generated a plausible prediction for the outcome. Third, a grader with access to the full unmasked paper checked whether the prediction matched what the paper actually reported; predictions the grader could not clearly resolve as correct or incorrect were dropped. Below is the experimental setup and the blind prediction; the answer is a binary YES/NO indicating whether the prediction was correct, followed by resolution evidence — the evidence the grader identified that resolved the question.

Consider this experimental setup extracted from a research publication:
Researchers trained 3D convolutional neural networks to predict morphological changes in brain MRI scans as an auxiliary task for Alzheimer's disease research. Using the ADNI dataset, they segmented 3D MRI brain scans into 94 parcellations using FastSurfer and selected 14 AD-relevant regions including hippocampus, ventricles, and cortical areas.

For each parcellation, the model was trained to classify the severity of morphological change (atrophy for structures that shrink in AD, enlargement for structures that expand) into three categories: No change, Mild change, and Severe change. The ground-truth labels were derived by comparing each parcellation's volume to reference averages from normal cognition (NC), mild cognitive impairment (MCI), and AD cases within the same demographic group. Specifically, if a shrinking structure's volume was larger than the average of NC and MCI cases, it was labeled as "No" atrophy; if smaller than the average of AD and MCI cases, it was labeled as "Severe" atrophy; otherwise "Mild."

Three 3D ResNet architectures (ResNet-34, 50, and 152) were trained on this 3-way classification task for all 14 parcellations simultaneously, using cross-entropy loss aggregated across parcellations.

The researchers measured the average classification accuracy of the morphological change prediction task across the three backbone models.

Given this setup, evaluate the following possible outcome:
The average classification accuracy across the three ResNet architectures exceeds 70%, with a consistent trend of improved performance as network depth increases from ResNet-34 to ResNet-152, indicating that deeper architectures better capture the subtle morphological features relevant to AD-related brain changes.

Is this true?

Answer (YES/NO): YES